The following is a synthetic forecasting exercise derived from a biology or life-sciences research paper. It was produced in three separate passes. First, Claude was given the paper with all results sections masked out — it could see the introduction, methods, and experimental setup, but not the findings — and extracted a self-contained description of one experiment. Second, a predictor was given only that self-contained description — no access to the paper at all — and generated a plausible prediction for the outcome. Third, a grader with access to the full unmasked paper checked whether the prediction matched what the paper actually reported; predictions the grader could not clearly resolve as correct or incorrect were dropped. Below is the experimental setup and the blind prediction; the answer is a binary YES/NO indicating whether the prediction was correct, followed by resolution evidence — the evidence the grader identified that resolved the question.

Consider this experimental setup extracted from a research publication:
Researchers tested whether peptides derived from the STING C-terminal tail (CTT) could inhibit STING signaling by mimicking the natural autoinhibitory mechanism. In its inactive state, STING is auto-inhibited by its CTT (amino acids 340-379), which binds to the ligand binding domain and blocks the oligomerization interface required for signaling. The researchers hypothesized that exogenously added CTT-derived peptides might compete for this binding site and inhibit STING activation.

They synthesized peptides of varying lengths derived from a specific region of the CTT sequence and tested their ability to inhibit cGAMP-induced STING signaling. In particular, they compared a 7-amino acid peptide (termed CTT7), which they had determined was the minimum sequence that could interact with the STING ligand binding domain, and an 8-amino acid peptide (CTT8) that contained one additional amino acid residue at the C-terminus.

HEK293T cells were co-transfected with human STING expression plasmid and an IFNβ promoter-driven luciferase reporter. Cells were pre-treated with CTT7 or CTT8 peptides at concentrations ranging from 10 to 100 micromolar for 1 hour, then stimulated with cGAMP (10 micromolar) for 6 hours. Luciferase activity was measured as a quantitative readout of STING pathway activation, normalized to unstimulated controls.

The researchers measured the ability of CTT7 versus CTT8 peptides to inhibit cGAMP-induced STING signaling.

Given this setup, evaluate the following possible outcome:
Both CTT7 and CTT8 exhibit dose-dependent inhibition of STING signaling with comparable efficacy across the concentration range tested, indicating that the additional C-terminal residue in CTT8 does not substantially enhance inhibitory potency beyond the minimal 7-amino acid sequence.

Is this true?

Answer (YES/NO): NO